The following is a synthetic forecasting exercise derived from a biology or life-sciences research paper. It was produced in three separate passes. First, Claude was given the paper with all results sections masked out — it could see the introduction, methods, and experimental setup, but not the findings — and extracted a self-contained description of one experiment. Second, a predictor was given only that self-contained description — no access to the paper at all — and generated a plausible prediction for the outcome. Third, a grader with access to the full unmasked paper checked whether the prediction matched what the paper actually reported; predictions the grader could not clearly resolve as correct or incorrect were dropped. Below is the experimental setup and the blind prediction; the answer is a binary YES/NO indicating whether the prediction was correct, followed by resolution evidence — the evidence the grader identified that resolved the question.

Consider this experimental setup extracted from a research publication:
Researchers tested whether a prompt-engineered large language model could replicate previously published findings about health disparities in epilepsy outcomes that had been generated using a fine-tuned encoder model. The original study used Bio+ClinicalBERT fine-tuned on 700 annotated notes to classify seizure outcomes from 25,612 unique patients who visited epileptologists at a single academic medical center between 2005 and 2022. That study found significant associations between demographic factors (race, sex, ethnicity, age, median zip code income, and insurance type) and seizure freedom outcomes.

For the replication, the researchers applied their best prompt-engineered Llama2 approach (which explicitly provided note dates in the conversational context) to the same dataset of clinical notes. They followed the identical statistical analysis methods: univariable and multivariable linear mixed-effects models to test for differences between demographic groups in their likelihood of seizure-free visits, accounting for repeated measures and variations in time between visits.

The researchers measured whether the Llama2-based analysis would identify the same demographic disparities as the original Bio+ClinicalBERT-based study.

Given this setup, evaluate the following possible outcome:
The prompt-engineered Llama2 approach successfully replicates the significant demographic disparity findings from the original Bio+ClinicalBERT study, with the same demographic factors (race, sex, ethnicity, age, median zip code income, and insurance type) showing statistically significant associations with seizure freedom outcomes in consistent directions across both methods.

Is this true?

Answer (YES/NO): NO